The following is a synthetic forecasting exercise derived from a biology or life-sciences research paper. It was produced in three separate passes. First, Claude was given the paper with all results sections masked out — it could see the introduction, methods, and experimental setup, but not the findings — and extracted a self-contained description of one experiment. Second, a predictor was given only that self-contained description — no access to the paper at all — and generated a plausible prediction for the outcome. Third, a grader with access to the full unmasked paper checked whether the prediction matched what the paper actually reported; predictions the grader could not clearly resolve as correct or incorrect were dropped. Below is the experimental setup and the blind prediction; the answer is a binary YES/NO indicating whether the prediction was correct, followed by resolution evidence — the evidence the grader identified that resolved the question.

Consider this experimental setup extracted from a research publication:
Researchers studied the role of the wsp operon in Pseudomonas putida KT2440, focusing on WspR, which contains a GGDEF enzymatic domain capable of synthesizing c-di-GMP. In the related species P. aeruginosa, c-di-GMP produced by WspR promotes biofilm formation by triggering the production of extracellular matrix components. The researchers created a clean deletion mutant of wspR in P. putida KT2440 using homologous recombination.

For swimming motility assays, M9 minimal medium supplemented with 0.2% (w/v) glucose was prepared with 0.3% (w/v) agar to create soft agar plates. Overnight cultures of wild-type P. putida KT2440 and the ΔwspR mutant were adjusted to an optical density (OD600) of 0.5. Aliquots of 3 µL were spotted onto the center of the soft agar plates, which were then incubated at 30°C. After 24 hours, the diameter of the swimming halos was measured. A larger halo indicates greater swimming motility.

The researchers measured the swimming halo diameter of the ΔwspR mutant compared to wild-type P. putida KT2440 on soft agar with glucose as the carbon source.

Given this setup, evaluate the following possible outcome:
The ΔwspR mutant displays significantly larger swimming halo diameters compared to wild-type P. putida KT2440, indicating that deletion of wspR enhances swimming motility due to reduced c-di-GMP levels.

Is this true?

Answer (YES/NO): NO